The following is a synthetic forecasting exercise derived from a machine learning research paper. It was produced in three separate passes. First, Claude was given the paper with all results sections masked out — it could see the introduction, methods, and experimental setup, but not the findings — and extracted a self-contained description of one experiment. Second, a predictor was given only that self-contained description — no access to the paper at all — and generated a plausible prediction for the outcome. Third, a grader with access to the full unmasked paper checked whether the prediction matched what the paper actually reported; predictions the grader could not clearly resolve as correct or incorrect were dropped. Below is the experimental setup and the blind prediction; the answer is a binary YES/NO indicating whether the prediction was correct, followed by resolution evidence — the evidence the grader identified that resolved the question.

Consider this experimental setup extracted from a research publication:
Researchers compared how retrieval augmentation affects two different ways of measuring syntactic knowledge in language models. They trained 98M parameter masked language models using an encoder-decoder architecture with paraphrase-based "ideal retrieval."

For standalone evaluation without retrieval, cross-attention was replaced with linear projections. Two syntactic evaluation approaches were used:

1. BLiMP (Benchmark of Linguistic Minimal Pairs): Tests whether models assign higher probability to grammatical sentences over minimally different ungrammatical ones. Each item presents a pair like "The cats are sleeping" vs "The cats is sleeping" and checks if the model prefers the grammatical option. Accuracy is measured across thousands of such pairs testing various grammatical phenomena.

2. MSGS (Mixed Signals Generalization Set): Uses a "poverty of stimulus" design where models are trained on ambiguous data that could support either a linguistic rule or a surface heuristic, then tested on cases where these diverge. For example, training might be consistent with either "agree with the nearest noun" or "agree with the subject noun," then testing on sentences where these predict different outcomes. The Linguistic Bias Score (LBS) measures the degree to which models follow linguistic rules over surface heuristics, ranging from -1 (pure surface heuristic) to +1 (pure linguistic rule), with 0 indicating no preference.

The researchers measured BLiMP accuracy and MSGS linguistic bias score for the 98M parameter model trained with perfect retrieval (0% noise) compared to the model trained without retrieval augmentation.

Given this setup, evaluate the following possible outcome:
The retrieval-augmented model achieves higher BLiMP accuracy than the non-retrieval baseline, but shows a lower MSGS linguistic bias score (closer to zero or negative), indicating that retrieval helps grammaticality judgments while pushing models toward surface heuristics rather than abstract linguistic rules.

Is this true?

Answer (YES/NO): NO